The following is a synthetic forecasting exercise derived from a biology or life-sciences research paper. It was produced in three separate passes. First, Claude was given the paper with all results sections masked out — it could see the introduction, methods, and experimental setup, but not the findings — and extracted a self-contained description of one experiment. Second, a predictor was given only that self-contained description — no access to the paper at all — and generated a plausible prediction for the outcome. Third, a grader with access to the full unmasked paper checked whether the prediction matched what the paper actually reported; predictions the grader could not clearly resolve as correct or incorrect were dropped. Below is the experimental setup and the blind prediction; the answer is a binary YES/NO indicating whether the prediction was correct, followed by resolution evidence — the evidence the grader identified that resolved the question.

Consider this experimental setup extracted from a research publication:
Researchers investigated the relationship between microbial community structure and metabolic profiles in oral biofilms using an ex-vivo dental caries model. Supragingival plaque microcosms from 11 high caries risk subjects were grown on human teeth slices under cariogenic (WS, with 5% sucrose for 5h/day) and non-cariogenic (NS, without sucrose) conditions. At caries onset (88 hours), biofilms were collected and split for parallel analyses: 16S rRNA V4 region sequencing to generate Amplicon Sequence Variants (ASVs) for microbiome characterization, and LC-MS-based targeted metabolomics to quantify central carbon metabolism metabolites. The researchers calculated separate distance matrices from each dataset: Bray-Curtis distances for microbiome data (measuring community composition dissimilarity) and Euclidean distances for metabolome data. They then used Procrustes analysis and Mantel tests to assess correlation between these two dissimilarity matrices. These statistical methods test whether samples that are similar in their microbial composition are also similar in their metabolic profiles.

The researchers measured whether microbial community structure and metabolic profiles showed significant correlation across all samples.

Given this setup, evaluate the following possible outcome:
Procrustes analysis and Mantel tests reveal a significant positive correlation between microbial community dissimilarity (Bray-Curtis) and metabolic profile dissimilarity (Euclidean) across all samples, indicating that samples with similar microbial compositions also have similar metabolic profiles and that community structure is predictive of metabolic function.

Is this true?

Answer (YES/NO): YES